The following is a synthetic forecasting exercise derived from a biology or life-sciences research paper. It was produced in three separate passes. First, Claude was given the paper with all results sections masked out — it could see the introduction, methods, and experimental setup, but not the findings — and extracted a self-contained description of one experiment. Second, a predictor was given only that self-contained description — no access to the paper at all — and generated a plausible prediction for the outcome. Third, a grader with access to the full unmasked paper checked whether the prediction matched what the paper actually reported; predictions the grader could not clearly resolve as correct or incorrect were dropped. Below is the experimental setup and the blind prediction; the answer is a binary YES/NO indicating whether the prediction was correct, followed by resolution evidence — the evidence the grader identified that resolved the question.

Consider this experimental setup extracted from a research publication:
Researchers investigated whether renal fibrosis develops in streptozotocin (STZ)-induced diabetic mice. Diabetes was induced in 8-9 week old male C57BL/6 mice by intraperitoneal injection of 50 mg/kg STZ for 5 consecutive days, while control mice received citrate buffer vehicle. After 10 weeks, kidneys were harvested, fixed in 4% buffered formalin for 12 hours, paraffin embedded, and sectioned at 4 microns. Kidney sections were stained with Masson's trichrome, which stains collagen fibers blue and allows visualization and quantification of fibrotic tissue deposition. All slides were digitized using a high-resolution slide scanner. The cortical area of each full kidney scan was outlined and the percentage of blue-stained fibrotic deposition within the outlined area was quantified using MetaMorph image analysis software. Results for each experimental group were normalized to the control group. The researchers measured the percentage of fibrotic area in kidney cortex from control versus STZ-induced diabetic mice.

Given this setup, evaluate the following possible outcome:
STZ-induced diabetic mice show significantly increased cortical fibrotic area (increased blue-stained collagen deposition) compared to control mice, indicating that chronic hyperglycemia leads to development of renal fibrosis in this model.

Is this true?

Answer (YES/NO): NO